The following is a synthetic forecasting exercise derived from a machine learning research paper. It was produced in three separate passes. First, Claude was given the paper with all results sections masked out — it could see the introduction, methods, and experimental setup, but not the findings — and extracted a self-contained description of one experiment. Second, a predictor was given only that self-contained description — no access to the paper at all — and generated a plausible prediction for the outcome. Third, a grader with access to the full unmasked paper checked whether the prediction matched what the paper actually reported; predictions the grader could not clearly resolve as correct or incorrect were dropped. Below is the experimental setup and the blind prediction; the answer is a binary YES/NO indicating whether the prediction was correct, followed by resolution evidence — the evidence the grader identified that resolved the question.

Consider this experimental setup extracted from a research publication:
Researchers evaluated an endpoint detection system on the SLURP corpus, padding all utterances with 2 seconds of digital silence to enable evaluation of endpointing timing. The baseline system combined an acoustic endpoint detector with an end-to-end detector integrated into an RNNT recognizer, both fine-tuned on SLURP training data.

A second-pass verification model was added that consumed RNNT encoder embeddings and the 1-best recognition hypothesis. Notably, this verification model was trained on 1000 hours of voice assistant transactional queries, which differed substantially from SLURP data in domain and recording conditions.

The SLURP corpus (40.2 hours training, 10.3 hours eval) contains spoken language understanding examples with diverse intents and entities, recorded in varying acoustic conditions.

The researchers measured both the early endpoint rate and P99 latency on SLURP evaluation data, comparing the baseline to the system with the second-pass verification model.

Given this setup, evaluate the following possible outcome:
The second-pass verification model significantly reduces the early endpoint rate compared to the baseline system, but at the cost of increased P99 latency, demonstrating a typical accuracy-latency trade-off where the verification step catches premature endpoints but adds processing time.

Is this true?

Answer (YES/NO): NO